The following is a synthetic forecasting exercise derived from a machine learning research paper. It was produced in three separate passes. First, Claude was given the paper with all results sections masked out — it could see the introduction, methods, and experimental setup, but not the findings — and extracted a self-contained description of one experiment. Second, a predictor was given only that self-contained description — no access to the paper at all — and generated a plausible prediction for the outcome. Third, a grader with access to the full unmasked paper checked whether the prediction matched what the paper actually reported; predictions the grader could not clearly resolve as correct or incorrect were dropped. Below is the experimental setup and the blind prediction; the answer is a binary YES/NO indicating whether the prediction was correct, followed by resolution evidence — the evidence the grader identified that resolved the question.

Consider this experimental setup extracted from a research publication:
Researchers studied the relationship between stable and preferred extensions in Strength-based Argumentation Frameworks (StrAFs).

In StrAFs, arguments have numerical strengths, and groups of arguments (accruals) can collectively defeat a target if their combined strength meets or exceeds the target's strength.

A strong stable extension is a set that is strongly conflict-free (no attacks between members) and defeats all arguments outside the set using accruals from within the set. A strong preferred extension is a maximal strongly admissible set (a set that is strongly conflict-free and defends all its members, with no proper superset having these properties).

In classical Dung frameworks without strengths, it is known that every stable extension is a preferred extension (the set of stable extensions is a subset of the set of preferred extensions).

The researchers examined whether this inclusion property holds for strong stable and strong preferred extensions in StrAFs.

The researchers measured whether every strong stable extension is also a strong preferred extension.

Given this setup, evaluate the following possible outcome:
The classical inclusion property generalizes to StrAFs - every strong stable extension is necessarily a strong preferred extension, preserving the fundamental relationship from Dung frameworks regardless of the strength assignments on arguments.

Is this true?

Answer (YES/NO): YES